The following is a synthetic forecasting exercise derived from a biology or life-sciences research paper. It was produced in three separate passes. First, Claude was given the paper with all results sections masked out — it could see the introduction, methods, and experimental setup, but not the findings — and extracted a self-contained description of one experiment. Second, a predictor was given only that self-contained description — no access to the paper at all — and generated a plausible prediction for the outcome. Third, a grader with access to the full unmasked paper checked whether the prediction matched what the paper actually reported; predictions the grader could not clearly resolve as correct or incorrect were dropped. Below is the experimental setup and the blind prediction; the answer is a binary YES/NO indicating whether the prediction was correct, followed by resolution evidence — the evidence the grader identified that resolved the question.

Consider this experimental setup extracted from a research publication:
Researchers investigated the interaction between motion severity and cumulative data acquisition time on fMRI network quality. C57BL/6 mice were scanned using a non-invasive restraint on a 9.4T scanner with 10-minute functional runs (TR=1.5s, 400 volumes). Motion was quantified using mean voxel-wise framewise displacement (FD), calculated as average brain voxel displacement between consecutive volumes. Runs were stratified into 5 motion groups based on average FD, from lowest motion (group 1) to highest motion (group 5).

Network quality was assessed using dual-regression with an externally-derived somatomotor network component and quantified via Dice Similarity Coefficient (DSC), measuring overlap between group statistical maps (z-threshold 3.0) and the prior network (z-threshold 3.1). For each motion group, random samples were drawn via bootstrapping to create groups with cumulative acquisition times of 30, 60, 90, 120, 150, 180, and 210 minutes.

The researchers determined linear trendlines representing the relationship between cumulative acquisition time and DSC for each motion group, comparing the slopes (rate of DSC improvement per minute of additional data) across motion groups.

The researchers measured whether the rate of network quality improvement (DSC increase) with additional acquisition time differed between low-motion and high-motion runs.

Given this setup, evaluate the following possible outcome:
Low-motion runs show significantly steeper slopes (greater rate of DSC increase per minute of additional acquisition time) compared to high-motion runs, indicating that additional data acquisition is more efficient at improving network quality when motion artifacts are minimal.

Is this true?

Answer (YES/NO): NO